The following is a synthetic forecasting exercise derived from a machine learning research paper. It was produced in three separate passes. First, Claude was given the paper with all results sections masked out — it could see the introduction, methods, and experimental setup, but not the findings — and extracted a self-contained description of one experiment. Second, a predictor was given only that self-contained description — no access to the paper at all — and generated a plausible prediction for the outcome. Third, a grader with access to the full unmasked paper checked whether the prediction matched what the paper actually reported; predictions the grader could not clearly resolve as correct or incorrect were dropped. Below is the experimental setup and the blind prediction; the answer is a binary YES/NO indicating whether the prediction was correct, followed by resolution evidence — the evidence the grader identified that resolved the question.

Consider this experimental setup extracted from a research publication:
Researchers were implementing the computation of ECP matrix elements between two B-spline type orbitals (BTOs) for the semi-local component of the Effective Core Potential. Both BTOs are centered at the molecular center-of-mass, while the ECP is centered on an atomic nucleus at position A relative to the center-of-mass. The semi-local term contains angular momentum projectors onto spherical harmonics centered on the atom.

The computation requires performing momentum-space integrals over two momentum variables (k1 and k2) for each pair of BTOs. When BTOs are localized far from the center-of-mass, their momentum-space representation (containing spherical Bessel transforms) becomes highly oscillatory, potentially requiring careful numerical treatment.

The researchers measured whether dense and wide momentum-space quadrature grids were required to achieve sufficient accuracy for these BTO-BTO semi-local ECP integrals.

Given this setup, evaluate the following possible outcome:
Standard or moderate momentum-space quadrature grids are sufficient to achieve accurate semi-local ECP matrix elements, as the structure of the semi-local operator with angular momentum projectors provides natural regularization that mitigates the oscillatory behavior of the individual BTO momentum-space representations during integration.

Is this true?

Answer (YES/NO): NO